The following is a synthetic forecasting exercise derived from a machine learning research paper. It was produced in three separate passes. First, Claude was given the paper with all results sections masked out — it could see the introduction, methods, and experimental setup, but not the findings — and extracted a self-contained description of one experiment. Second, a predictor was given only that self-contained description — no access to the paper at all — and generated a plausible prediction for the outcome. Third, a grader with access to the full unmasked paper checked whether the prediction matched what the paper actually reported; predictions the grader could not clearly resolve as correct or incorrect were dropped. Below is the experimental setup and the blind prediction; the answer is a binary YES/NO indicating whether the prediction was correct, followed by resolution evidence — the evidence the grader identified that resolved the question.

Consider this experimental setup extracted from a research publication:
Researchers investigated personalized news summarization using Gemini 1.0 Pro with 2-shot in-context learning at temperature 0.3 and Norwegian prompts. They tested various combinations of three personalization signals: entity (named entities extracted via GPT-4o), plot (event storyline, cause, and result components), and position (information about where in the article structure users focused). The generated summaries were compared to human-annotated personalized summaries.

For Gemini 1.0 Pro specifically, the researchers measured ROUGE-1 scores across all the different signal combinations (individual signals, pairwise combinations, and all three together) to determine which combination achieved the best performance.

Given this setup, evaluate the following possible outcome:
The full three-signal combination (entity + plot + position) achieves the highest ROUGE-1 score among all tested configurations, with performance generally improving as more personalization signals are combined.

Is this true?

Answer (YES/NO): NO